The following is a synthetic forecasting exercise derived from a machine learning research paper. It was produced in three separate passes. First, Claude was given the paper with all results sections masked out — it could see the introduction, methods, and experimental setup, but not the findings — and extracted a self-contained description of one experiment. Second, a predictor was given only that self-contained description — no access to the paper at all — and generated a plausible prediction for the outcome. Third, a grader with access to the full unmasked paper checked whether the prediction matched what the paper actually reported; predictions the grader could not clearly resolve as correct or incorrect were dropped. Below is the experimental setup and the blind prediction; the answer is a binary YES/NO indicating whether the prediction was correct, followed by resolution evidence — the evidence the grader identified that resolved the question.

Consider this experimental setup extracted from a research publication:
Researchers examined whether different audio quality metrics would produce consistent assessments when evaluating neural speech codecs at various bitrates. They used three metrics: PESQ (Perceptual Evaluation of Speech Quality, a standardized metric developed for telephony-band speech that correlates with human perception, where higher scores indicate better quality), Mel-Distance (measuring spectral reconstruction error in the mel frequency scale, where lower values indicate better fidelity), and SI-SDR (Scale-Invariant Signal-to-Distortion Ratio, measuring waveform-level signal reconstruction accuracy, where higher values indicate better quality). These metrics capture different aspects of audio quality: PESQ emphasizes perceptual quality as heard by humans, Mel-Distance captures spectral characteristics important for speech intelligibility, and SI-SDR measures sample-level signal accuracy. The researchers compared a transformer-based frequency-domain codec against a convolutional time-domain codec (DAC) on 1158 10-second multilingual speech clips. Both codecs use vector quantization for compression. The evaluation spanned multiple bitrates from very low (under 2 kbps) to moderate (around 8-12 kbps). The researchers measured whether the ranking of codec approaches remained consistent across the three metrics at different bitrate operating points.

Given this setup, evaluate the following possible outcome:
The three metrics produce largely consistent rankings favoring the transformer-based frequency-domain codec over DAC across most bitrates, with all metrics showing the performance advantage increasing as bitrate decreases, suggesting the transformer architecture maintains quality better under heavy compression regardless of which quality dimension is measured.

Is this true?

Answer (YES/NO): NO